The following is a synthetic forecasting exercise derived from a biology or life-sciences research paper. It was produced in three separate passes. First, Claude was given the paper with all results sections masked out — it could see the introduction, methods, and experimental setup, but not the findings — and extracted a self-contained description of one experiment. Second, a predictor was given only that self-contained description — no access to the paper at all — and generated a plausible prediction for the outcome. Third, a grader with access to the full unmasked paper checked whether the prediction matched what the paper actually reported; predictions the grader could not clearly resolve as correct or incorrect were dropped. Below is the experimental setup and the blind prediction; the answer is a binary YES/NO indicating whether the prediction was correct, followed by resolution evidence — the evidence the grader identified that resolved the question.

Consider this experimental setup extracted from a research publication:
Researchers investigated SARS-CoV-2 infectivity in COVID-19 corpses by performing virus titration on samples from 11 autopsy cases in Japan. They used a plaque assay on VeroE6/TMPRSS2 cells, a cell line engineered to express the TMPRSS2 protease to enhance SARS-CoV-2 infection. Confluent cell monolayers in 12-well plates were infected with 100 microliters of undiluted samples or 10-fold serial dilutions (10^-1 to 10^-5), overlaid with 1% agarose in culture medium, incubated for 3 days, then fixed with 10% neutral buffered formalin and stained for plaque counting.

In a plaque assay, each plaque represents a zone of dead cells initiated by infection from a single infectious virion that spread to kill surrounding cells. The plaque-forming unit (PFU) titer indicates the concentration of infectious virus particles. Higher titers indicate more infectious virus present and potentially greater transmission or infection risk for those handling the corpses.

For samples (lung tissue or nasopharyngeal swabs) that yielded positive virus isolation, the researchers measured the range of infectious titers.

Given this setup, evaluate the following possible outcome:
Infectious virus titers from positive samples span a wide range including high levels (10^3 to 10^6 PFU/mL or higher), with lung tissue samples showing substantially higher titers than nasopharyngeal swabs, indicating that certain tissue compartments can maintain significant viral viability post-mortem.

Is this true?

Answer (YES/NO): YES